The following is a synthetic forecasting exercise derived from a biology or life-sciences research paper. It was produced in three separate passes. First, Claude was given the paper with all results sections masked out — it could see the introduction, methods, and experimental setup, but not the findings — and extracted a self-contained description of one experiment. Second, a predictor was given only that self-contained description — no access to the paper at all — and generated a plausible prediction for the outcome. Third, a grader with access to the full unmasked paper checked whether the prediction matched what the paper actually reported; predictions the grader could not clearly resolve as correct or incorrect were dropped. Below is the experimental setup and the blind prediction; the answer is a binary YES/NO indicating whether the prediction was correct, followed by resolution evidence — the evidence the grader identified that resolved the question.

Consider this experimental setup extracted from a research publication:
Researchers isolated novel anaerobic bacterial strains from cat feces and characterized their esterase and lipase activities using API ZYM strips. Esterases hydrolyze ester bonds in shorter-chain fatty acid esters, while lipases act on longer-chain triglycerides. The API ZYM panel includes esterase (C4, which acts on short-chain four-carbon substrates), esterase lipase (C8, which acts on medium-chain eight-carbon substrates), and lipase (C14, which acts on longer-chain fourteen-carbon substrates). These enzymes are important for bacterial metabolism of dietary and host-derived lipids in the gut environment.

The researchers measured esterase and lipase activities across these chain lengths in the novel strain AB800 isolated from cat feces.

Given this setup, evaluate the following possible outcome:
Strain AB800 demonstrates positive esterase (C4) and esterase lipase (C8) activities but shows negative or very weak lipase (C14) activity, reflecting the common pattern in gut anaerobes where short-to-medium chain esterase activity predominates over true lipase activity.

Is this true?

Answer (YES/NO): YES